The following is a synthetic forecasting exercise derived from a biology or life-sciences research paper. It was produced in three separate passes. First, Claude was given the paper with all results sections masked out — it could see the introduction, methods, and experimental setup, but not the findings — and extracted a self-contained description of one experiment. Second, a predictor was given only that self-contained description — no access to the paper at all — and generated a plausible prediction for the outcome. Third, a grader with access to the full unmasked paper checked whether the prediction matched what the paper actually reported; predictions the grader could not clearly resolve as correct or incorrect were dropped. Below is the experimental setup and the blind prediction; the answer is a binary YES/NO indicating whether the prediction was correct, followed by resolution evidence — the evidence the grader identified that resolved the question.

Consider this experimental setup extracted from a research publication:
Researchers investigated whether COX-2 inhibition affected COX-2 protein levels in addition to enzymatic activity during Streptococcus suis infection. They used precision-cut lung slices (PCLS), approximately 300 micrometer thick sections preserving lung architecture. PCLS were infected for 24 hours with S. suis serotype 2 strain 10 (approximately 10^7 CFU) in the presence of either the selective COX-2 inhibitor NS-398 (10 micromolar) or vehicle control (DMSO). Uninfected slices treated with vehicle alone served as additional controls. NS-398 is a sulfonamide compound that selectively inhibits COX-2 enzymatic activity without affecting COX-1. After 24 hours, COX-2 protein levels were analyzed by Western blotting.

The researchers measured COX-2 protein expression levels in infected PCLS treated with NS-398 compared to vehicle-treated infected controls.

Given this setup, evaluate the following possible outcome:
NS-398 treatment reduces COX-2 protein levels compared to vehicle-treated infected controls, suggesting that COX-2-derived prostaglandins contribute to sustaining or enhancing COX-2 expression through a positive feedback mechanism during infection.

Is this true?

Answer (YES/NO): NO